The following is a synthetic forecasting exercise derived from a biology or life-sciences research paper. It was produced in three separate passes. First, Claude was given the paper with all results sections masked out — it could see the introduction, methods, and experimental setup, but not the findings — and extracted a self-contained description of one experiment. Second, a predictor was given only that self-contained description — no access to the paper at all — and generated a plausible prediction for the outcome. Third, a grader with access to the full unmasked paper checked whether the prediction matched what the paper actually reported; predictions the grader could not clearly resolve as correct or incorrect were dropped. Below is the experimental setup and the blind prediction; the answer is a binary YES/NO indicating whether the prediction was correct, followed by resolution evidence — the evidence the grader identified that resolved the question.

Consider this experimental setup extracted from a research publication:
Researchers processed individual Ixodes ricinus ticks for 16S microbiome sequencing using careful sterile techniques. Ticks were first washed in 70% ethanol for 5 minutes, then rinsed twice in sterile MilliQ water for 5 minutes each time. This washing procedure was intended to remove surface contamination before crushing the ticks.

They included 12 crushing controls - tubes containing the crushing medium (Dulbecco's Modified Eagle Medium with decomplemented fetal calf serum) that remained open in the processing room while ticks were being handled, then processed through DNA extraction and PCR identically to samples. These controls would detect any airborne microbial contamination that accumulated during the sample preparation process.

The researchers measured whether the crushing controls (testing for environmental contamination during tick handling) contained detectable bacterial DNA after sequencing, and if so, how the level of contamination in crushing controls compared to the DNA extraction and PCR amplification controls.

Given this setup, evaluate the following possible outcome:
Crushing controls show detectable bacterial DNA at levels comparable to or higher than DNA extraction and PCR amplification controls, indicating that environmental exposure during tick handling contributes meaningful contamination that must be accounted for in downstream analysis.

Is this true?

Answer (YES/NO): NO